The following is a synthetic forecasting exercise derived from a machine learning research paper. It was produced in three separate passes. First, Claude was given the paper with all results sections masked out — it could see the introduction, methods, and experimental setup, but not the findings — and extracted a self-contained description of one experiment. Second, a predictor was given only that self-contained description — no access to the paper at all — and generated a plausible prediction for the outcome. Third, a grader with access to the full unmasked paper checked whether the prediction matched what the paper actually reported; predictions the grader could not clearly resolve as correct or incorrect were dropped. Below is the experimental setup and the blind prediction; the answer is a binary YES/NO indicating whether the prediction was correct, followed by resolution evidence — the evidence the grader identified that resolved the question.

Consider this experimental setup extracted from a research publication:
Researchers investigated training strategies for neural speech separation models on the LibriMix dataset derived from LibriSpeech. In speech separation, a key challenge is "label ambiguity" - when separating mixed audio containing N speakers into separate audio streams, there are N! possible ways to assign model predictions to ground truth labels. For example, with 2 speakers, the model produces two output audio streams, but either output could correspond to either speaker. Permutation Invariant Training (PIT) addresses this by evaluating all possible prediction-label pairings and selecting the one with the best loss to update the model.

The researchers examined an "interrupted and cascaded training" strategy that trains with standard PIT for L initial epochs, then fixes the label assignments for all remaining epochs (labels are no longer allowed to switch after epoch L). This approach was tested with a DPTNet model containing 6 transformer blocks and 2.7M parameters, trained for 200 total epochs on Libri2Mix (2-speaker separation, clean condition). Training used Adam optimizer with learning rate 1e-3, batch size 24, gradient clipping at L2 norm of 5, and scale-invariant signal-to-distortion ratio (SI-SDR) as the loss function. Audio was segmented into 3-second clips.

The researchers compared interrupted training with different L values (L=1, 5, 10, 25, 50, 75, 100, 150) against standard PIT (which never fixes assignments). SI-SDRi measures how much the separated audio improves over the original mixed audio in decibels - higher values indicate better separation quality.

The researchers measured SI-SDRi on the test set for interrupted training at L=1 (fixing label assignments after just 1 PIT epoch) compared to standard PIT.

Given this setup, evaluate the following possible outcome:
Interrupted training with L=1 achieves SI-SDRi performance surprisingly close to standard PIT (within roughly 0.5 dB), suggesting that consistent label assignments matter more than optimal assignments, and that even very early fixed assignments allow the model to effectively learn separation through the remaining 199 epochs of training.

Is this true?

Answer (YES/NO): YES